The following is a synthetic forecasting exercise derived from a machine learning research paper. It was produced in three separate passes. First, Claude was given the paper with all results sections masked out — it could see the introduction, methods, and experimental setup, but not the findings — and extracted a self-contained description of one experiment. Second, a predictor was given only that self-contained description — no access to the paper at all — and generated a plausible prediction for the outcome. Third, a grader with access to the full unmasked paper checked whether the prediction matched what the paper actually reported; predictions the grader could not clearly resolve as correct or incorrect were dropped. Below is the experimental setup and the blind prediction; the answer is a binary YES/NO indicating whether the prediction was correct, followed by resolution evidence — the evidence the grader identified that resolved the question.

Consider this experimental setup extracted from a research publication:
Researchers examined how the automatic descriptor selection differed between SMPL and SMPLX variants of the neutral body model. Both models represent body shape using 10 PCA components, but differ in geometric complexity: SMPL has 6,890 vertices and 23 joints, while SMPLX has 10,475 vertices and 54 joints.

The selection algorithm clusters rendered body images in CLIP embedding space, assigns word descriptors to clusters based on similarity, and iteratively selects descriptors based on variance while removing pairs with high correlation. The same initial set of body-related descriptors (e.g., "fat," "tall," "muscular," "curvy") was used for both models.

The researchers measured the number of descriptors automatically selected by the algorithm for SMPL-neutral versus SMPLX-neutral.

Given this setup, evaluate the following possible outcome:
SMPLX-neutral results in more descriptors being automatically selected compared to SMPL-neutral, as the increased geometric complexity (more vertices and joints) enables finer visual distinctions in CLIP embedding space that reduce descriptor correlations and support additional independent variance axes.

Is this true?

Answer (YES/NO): YES